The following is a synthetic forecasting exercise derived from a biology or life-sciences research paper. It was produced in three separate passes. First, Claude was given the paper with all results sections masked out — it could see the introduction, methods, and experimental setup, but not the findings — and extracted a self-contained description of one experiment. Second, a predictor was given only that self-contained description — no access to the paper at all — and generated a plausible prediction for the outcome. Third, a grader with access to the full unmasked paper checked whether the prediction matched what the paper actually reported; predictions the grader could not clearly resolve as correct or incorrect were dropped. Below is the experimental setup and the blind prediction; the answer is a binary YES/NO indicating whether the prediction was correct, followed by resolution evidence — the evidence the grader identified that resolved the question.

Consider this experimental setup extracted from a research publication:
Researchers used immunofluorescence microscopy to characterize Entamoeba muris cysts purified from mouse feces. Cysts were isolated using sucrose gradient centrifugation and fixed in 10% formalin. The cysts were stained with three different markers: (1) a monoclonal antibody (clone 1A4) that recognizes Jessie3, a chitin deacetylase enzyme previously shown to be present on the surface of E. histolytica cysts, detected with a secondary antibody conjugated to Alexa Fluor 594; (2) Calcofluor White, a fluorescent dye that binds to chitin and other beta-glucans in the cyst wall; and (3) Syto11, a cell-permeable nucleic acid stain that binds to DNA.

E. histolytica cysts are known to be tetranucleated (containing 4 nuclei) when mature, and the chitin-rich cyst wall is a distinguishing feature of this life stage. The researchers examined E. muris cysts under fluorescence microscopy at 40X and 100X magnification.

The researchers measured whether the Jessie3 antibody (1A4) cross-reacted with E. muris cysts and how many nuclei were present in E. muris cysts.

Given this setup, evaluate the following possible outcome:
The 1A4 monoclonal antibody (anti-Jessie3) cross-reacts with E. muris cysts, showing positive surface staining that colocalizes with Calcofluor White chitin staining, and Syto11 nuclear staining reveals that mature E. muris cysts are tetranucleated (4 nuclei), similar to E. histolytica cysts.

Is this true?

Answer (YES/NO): NO